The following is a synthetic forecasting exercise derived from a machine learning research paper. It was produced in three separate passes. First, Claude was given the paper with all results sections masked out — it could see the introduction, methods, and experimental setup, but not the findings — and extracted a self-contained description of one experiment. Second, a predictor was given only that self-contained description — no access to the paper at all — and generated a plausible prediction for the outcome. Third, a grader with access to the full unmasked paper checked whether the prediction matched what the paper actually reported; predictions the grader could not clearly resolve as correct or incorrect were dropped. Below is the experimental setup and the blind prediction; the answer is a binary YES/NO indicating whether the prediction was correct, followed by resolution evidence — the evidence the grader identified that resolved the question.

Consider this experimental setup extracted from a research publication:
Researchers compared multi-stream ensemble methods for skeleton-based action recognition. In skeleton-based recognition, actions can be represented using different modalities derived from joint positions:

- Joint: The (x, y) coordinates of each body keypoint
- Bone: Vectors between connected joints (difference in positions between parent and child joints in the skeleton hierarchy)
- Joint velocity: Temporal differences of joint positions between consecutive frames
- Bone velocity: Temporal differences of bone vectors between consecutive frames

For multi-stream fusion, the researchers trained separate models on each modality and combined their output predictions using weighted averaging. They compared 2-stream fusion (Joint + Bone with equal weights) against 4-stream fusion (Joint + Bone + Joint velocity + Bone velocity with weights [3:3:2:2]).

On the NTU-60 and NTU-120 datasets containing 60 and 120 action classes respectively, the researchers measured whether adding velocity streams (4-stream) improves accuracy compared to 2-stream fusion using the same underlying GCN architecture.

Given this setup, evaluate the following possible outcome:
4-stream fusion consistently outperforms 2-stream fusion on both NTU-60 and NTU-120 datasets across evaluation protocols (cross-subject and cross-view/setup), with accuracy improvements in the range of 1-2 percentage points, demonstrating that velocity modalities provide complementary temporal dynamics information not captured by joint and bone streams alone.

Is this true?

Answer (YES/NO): NO